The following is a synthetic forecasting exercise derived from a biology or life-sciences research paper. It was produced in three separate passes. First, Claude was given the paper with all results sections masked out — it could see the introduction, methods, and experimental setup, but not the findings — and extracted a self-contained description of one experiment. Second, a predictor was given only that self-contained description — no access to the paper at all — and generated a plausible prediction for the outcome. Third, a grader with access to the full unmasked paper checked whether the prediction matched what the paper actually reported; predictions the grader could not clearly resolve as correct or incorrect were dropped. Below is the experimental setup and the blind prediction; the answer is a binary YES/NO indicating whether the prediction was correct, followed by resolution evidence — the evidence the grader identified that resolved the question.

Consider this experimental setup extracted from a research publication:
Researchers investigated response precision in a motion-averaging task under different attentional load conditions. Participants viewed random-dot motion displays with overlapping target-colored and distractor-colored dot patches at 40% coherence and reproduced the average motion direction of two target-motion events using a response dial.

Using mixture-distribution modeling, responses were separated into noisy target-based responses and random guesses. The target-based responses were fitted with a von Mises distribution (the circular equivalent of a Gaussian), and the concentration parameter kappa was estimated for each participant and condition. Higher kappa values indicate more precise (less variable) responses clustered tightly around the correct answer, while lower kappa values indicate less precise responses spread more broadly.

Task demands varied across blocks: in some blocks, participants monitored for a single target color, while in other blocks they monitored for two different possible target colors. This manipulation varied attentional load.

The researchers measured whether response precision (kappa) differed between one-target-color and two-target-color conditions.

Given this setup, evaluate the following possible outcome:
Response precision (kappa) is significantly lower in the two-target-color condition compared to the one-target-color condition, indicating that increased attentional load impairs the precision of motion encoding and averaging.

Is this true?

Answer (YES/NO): NO